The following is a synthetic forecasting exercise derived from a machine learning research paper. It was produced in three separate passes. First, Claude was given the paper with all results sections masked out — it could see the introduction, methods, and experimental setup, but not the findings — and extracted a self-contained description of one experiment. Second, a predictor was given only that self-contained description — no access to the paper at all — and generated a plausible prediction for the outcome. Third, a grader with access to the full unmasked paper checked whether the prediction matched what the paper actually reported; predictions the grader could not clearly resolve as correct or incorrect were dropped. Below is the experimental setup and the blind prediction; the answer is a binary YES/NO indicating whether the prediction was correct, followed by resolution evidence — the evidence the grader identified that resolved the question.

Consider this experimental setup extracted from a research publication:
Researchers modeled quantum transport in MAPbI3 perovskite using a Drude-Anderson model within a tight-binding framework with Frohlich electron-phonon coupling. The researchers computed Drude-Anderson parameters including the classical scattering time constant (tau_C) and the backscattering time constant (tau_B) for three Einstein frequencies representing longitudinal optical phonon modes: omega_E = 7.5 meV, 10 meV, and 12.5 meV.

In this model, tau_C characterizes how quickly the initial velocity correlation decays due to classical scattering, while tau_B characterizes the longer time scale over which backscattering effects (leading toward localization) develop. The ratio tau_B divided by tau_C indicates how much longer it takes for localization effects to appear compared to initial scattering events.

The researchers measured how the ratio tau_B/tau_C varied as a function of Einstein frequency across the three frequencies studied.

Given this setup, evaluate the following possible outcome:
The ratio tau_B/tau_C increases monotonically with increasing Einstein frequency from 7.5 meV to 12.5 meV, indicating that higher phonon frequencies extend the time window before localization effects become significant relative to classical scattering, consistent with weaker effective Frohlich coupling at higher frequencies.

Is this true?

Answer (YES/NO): NO